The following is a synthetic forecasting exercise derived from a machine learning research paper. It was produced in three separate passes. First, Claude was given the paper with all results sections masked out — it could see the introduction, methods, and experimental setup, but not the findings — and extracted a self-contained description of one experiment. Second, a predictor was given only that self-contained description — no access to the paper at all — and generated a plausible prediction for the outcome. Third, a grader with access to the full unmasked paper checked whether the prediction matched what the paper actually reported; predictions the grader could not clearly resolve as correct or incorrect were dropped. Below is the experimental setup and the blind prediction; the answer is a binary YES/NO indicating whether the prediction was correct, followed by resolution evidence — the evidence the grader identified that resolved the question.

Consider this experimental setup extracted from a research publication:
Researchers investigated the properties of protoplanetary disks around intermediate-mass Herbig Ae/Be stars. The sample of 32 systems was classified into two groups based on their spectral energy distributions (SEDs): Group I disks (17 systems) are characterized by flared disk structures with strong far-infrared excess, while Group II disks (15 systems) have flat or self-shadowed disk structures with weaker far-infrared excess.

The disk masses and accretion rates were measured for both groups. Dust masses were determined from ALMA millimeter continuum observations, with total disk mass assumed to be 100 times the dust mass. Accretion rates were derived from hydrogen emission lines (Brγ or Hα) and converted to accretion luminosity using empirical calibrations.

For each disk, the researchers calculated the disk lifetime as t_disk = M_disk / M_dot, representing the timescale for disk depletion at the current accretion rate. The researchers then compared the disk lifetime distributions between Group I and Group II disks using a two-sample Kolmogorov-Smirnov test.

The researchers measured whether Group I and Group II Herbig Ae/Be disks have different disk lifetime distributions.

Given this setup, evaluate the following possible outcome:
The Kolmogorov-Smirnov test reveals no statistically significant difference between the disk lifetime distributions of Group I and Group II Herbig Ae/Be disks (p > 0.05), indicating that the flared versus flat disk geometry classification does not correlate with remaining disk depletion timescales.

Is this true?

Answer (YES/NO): NO